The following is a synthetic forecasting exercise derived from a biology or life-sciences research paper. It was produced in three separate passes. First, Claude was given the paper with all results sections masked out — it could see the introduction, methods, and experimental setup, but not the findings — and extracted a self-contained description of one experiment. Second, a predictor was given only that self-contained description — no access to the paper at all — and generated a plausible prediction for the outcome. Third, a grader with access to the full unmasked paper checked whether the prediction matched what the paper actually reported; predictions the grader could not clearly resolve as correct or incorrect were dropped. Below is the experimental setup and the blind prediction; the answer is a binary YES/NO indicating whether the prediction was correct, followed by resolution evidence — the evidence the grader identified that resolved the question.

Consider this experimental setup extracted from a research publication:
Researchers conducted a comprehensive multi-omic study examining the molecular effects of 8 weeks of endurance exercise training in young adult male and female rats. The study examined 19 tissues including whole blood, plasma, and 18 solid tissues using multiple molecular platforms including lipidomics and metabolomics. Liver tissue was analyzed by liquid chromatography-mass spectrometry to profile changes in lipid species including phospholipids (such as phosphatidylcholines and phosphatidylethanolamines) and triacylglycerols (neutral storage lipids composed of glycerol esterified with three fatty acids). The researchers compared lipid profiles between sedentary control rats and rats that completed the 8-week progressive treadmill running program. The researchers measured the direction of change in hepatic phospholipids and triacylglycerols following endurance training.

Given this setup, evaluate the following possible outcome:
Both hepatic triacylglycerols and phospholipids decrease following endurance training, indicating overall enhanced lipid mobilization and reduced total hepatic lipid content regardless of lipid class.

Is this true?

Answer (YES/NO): NO